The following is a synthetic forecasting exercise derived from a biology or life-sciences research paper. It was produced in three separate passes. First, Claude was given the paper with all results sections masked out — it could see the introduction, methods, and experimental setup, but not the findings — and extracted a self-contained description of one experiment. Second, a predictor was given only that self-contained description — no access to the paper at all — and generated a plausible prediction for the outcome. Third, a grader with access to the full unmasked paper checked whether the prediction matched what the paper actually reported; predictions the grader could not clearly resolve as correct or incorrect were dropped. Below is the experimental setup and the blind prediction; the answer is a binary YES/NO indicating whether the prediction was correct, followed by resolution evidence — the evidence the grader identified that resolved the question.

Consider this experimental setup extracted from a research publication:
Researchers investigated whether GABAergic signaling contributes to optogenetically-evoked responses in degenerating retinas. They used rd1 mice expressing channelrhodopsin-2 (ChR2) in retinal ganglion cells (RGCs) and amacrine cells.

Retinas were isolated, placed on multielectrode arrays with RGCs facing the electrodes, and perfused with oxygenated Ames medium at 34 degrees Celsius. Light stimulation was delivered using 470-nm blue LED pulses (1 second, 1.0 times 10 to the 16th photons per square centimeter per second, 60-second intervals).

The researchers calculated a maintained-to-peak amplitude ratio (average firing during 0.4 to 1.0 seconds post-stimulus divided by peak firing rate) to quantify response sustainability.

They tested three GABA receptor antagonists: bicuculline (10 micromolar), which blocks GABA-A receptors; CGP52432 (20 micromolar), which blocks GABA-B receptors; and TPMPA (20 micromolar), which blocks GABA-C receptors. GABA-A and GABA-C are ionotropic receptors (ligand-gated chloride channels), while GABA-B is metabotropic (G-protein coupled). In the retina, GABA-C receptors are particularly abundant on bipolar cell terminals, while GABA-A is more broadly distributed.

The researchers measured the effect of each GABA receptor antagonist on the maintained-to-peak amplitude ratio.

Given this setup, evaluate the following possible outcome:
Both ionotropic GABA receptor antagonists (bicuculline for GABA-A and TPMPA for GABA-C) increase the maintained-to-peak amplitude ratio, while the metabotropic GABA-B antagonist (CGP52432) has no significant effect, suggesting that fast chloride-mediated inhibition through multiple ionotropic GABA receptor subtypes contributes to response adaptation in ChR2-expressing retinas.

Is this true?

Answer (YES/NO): NO